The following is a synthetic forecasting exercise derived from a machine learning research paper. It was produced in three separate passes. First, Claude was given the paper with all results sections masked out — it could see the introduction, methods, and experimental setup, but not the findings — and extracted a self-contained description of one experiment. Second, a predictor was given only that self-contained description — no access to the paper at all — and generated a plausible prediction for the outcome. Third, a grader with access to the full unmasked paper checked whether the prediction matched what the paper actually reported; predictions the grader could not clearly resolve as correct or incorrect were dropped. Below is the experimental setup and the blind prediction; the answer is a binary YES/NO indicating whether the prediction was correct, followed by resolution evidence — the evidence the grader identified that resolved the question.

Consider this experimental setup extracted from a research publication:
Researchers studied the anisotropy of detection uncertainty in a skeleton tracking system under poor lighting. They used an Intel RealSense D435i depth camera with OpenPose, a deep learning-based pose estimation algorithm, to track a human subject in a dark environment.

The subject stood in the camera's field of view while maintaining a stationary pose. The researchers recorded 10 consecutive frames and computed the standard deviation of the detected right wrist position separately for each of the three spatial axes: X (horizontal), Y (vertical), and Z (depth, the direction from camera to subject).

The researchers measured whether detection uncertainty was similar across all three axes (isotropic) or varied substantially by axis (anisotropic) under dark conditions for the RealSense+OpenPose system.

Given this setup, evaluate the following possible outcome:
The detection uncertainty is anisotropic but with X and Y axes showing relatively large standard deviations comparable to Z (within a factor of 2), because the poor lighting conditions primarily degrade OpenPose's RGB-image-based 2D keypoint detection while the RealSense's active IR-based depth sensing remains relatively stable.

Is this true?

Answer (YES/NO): NO